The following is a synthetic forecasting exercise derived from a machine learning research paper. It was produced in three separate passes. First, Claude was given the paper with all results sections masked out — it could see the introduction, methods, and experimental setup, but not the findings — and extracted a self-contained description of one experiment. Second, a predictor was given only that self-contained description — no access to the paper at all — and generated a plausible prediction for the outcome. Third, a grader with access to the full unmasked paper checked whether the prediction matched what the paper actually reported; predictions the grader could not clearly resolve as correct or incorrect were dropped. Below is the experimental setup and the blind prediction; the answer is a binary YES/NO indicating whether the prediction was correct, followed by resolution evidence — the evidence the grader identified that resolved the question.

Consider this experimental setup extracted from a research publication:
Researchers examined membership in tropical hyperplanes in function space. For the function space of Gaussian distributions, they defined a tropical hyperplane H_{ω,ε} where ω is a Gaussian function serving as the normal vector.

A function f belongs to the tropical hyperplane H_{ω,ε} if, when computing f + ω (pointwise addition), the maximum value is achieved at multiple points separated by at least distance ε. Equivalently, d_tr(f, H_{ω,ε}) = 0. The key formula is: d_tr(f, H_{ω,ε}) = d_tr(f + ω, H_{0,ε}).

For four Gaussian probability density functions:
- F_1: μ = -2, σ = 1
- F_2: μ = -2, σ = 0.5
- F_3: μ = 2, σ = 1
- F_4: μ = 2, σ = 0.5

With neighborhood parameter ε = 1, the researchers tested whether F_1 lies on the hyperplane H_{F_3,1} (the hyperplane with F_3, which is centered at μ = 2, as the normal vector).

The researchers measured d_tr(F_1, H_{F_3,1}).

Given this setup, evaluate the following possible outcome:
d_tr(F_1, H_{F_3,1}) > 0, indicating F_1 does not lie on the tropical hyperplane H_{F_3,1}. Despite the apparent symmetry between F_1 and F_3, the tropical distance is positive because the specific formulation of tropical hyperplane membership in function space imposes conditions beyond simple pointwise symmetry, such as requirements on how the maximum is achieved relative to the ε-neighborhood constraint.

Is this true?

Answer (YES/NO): NO